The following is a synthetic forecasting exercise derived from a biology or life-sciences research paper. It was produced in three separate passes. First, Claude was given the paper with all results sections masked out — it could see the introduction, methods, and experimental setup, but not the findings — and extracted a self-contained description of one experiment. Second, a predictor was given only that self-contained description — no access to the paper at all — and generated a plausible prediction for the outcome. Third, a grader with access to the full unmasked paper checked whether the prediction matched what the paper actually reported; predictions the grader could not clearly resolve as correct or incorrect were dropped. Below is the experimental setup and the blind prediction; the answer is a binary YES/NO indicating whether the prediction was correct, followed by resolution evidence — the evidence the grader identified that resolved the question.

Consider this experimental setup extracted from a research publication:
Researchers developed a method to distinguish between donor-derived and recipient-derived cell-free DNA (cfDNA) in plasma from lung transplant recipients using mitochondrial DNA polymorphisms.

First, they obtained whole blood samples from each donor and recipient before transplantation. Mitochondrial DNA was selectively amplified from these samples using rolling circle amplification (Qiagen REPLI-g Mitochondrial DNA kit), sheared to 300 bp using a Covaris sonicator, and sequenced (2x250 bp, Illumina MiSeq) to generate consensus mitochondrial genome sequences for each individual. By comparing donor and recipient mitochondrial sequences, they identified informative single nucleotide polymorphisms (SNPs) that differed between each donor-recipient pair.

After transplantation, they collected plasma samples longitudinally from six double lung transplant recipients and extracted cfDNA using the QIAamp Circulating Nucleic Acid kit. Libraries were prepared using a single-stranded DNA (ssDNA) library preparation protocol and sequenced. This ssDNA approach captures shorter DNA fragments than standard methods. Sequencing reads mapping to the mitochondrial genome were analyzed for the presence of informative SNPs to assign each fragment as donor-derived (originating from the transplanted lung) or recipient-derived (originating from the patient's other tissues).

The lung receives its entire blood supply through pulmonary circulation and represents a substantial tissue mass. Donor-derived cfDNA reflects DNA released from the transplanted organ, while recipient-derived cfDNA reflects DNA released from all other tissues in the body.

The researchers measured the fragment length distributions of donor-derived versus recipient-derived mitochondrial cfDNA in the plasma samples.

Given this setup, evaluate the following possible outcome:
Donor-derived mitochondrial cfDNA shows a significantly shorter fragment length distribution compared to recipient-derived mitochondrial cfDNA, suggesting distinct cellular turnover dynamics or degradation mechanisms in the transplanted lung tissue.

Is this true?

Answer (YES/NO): YES